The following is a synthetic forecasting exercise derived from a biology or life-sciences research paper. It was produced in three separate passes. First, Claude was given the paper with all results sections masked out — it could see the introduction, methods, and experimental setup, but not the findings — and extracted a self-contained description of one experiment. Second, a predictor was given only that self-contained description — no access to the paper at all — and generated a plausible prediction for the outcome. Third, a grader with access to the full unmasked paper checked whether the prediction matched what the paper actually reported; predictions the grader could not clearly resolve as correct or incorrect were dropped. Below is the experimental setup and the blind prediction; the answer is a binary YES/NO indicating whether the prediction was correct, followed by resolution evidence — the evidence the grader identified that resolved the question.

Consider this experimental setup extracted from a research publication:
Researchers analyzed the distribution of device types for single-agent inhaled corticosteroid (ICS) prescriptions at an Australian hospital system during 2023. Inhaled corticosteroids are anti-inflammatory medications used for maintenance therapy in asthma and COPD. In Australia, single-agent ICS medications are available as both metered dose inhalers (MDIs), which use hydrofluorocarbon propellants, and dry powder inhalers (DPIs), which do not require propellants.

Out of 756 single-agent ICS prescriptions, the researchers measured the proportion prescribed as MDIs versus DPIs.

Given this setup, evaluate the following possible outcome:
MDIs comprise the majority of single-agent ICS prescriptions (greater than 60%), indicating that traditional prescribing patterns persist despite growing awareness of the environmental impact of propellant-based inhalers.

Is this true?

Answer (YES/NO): YES